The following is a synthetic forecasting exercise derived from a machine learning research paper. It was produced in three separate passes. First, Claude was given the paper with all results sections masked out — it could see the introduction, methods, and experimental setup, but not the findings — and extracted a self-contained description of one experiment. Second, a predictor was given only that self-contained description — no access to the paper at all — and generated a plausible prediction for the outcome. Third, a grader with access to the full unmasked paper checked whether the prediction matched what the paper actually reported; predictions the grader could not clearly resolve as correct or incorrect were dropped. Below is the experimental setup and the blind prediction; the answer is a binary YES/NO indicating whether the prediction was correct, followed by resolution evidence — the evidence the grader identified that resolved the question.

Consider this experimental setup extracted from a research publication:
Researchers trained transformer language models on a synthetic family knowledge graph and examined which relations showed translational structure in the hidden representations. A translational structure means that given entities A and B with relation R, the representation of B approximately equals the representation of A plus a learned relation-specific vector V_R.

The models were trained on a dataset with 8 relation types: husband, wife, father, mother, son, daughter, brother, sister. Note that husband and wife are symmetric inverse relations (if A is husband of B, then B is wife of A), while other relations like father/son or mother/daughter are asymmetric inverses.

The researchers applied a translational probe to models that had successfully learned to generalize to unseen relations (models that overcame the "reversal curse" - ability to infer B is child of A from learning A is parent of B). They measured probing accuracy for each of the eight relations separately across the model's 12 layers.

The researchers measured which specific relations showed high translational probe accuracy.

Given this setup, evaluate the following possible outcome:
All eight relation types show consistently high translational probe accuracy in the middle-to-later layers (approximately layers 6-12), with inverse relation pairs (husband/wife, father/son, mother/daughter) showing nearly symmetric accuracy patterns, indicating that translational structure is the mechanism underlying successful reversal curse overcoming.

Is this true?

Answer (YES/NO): NO